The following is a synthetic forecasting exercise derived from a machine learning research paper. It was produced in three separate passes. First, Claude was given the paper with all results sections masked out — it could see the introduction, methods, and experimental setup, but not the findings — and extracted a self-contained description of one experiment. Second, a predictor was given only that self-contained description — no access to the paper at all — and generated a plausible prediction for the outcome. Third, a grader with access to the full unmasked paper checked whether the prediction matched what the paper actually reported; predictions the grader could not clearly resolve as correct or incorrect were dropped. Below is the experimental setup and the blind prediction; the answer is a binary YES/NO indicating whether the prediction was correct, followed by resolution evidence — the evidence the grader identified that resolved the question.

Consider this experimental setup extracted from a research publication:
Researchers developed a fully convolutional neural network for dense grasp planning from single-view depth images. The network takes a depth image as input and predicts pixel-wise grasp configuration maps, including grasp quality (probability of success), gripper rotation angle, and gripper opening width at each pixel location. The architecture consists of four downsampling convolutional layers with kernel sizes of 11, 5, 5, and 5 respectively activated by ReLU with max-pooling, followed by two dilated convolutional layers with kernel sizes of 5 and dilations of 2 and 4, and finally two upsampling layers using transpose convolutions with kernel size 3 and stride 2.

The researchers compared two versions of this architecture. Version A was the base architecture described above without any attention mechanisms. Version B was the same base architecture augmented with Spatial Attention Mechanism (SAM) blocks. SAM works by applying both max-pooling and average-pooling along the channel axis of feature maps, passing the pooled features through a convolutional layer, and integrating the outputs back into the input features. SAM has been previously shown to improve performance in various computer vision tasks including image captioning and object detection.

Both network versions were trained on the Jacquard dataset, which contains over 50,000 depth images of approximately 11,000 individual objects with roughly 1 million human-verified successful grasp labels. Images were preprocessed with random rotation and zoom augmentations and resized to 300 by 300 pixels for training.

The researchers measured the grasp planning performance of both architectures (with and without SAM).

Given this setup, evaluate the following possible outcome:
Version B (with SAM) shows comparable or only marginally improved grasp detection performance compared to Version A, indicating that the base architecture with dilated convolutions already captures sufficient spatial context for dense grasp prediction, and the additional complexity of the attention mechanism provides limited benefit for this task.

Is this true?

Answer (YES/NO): YES